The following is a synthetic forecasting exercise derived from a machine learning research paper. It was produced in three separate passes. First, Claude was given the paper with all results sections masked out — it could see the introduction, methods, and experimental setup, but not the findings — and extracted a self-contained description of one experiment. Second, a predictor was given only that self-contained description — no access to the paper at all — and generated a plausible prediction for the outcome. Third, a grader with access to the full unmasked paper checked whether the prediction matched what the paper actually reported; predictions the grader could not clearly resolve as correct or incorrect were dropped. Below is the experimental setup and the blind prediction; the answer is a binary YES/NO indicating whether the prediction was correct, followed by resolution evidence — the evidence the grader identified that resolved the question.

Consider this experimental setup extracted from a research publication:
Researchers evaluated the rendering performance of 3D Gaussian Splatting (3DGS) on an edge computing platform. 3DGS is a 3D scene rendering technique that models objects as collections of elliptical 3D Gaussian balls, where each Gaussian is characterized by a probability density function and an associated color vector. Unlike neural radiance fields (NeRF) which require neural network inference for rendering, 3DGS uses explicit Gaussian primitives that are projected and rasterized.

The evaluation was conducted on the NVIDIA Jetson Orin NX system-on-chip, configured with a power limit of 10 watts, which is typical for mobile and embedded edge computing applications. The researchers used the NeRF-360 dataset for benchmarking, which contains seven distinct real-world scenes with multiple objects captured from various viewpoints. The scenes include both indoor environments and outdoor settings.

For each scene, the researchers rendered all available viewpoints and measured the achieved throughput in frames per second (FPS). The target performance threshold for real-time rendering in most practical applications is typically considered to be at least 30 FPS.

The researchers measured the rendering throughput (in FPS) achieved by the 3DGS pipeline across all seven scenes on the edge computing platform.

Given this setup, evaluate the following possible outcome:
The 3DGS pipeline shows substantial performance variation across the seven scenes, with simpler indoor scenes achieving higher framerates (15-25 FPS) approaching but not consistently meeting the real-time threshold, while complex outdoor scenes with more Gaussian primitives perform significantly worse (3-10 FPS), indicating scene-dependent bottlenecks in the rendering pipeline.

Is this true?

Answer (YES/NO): NO